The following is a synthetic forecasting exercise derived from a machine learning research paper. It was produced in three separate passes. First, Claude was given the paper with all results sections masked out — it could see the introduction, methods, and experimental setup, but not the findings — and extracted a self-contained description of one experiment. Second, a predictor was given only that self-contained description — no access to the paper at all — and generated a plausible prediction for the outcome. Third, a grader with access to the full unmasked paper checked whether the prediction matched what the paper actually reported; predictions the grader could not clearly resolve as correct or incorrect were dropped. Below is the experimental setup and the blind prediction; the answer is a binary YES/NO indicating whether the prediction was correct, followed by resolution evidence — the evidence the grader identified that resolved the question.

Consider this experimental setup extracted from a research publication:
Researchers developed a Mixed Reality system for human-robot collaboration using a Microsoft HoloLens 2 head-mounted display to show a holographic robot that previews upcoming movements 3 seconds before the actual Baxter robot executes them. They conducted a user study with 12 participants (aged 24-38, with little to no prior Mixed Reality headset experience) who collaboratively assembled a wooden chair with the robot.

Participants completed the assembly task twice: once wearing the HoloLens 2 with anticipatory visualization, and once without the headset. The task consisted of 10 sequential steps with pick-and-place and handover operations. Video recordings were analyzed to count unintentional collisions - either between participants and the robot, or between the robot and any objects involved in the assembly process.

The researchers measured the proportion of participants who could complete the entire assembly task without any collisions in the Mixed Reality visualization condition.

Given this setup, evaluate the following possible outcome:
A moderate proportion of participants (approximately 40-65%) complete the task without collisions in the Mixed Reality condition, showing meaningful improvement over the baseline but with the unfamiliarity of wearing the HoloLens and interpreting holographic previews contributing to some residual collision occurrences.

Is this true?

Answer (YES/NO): YES